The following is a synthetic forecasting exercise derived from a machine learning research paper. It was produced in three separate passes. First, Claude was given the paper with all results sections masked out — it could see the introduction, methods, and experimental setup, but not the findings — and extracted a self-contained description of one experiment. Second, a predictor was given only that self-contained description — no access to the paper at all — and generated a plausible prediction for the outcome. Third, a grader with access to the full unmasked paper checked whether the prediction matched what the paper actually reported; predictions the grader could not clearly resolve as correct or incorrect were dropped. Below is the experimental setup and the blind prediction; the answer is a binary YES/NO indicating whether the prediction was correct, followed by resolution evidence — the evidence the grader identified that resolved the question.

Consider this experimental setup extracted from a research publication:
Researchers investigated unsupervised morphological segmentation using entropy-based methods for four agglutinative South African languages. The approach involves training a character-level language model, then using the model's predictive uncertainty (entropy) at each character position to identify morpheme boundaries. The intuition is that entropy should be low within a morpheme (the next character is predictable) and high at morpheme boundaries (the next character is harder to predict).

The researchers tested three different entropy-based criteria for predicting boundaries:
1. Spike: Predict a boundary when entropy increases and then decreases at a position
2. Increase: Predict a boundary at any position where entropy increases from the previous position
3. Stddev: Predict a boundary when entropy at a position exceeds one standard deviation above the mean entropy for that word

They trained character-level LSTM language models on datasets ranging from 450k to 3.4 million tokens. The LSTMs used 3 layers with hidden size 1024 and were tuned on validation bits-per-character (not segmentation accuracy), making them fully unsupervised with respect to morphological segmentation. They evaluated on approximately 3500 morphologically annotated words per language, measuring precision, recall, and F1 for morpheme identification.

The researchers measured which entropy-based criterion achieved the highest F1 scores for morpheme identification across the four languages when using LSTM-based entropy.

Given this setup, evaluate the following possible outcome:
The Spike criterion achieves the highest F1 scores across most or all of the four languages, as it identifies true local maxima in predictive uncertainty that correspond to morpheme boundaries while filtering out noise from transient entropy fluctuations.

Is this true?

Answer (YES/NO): NO